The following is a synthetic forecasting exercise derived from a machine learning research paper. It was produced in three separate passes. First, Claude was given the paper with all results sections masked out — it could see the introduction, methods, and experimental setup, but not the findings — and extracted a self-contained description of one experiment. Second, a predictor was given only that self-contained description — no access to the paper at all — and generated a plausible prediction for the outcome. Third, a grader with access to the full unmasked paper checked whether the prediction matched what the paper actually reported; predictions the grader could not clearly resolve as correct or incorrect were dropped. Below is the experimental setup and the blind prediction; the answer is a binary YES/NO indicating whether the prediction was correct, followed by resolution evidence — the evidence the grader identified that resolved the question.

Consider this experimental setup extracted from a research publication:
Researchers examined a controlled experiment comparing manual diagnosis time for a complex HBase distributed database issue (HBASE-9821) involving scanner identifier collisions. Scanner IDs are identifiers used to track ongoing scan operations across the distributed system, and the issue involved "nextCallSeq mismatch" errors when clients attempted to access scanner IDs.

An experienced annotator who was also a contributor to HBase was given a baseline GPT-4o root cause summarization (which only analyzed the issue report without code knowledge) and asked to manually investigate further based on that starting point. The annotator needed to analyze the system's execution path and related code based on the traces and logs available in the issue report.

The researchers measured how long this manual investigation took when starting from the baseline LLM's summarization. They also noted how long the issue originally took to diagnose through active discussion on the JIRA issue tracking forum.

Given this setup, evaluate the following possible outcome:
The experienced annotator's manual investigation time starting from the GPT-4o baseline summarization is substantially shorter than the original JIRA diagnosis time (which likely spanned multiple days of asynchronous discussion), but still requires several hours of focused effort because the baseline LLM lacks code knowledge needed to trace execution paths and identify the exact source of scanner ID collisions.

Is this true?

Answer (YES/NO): NO